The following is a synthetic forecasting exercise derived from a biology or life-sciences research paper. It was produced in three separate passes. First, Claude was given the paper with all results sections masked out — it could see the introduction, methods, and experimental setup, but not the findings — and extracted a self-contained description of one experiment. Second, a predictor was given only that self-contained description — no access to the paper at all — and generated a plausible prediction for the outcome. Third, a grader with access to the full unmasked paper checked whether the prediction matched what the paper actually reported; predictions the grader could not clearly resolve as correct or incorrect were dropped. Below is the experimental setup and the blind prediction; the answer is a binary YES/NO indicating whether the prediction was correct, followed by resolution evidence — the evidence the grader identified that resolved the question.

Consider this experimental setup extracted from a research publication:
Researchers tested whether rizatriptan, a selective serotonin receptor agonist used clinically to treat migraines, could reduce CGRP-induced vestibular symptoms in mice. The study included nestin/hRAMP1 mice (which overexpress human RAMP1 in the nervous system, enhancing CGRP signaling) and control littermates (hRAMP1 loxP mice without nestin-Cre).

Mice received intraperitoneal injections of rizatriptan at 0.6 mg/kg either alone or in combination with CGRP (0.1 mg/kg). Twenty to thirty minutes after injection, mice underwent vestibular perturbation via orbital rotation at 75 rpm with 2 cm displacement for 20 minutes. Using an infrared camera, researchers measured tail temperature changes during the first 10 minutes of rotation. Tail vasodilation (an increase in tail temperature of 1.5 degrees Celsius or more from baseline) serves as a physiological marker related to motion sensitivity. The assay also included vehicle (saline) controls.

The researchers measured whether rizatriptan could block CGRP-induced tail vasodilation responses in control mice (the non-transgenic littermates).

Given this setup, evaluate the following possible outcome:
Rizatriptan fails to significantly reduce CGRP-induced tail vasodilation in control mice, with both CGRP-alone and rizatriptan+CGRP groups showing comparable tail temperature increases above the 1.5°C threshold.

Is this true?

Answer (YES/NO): NO